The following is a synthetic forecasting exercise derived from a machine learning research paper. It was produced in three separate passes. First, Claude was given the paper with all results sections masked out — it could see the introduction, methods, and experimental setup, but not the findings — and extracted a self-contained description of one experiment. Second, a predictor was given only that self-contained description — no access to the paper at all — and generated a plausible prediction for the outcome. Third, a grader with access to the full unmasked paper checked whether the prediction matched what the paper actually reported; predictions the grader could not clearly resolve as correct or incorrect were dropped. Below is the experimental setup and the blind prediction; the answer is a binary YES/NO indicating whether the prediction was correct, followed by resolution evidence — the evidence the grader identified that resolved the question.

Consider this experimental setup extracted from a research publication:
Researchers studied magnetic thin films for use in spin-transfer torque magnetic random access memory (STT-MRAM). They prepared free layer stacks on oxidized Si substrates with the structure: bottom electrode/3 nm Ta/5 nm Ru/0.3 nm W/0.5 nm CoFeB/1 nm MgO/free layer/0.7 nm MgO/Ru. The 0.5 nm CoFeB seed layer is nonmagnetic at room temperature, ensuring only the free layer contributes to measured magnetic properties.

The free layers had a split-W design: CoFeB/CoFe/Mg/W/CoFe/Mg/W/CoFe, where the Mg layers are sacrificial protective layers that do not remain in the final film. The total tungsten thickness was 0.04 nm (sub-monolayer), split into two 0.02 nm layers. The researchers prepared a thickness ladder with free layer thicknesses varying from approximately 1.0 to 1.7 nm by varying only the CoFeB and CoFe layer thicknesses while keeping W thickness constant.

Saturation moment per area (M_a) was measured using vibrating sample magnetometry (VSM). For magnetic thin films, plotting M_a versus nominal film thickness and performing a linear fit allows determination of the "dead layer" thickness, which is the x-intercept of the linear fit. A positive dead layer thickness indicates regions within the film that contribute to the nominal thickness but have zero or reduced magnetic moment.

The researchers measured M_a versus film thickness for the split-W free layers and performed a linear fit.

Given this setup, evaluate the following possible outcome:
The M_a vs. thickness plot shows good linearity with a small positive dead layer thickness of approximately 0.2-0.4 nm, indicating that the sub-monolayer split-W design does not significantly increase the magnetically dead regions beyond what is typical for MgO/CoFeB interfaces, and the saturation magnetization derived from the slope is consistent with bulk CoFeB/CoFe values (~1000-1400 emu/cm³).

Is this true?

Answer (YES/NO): NO